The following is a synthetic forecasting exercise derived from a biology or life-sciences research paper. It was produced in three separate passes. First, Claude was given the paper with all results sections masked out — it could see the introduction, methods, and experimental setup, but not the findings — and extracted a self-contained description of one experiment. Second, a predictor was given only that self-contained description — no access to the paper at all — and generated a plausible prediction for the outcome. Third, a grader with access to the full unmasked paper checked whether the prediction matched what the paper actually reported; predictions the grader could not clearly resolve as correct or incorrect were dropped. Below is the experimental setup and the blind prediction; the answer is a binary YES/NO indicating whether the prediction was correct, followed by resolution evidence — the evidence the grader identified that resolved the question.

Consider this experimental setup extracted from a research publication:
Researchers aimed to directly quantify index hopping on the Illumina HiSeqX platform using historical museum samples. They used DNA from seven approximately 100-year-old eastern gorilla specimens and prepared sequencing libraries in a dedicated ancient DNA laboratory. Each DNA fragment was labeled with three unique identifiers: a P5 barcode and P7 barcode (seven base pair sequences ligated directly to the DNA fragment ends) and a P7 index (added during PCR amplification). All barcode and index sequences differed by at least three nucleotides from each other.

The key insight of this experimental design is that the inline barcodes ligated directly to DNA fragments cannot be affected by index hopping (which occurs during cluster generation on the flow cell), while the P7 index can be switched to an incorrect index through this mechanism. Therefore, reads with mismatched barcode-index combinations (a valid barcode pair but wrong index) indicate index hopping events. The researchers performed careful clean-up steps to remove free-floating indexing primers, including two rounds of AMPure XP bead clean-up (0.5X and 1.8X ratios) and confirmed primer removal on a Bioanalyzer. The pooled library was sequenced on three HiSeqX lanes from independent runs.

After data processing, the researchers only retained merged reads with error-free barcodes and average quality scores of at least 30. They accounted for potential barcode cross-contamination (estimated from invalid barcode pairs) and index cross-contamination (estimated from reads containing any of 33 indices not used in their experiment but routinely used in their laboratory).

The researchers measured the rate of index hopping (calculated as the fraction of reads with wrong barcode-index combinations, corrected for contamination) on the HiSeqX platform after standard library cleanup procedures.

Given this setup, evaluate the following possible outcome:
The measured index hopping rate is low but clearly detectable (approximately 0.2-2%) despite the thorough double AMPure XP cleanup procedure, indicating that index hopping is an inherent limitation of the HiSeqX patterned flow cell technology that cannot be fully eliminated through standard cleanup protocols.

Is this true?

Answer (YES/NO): YES